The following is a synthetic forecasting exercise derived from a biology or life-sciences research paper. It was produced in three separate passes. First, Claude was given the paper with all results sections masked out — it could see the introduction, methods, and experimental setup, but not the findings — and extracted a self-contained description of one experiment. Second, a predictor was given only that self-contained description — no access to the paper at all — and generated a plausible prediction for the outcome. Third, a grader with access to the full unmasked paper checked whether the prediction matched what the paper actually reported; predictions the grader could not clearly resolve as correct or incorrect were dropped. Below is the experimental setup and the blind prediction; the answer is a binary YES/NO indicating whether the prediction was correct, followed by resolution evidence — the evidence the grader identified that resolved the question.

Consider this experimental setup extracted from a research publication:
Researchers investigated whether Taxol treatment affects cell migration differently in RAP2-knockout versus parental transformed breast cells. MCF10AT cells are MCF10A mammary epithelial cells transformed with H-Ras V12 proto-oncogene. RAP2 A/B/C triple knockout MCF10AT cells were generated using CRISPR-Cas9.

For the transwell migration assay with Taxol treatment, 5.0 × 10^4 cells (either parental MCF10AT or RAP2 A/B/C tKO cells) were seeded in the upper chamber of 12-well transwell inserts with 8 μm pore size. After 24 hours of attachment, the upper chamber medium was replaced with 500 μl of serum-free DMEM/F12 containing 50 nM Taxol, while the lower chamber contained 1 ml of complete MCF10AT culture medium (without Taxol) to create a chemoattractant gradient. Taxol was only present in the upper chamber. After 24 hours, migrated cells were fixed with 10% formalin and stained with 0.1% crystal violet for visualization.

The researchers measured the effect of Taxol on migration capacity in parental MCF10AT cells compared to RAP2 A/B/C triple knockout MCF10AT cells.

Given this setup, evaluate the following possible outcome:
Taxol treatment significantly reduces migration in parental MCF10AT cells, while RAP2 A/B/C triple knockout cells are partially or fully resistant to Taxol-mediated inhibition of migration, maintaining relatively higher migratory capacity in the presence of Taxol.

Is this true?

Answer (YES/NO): YES